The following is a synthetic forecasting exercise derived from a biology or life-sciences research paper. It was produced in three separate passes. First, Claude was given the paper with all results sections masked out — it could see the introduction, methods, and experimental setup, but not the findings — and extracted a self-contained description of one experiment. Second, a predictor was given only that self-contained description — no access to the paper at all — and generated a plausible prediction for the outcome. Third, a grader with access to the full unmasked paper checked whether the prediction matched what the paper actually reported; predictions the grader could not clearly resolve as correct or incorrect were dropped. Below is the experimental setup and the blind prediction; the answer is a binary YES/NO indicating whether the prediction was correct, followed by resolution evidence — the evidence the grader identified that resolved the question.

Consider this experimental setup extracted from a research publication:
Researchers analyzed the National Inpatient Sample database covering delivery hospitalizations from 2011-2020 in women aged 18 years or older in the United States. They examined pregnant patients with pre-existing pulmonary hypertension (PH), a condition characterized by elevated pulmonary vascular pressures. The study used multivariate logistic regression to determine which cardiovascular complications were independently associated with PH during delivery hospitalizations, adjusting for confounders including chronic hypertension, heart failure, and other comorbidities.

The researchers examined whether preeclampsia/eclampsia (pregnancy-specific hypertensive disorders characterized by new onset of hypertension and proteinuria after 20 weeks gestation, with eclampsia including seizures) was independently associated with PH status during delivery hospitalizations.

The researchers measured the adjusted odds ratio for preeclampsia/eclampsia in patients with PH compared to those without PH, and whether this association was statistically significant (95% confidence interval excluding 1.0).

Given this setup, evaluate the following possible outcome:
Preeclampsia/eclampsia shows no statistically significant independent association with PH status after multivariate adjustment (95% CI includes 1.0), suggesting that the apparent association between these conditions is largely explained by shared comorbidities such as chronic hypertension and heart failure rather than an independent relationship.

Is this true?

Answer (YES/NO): NO